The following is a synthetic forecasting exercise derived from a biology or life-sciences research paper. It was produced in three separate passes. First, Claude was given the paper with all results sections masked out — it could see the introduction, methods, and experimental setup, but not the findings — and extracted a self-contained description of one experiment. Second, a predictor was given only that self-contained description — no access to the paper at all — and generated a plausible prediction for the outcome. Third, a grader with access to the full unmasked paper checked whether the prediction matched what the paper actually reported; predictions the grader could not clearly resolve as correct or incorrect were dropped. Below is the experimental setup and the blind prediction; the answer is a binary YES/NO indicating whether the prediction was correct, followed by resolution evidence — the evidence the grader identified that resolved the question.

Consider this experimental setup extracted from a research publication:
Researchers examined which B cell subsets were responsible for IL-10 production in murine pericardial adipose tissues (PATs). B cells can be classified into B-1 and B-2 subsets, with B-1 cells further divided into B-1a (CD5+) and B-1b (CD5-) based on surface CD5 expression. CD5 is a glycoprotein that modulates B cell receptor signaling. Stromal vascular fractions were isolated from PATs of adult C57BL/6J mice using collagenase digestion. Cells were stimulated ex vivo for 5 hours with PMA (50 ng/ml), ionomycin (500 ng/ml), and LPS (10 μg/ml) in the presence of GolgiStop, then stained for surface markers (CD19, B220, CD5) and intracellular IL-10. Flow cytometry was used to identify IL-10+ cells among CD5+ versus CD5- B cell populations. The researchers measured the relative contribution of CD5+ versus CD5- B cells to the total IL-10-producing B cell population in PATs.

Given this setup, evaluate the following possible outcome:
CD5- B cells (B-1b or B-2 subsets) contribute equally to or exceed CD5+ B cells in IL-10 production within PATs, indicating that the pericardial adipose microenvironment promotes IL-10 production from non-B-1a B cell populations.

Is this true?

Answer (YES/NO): NO